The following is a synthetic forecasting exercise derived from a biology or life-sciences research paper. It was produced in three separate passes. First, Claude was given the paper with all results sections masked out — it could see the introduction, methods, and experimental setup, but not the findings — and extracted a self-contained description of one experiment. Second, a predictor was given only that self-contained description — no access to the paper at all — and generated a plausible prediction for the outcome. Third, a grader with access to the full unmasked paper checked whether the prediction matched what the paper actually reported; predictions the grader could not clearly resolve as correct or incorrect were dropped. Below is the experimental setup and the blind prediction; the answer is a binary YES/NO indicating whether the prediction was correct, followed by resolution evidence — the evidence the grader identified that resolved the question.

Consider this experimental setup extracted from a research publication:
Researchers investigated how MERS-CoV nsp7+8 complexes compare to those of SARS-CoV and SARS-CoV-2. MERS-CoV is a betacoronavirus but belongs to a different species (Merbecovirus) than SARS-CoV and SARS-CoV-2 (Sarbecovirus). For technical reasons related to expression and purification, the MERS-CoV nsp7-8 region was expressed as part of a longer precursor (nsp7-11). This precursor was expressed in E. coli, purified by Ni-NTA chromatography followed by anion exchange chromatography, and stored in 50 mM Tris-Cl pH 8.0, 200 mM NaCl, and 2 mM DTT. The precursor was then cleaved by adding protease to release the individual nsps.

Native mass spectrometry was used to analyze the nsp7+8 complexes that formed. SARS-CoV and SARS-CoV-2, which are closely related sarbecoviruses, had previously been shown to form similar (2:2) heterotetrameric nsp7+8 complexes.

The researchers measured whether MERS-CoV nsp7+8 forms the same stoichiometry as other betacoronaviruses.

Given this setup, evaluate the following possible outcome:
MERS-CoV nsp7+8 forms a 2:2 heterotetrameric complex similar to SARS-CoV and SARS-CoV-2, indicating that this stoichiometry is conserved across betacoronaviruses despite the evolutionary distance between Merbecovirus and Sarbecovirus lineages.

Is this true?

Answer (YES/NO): NO